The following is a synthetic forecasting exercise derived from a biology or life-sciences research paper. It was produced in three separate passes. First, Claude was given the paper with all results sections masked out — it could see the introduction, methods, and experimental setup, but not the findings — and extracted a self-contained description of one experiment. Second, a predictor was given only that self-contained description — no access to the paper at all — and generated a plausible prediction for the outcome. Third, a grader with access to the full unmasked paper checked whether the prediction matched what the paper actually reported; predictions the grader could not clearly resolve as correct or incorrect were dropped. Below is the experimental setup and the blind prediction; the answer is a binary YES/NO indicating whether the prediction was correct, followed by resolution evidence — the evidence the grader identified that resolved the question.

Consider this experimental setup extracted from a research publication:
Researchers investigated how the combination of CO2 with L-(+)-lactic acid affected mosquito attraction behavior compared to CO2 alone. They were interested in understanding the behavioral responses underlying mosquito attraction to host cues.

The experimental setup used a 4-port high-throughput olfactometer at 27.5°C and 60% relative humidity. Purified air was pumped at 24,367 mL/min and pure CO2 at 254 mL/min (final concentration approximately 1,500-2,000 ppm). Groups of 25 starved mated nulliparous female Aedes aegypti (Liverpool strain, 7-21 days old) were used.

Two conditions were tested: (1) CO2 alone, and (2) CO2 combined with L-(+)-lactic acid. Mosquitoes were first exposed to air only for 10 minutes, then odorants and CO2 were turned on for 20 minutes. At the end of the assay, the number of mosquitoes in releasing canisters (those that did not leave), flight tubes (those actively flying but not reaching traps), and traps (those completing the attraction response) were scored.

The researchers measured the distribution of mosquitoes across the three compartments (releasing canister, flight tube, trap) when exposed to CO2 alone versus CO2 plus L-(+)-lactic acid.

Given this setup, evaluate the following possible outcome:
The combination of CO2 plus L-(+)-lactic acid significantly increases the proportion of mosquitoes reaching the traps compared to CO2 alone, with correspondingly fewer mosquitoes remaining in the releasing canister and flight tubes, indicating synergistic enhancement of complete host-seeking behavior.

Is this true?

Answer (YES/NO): NO